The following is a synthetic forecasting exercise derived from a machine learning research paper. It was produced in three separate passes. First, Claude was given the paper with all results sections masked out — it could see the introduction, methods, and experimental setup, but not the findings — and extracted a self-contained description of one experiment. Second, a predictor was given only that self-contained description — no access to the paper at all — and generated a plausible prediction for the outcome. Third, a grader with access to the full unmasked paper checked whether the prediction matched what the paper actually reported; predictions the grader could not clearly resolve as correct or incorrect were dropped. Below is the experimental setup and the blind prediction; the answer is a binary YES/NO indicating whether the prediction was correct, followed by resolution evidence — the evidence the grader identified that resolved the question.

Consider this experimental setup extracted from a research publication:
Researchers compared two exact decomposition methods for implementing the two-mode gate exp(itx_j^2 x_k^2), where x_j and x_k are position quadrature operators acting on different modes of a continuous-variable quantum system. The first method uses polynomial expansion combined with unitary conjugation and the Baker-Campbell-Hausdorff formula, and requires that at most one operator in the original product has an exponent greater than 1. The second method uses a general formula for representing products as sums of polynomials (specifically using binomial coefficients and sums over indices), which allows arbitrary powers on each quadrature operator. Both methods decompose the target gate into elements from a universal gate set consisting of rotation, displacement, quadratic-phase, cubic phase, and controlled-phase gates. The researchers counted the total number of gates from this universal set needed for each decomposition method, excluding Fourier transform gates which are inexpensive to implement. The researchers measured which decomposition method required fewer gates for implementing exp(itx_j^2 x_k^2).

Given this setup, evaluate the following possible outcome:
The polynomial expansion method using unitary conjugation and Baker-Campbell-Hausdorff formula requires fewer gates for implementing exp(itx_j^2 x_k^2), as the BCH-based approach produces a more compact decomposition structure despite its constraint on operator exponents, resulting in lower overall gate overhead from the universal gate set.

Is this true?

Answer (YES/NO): YES